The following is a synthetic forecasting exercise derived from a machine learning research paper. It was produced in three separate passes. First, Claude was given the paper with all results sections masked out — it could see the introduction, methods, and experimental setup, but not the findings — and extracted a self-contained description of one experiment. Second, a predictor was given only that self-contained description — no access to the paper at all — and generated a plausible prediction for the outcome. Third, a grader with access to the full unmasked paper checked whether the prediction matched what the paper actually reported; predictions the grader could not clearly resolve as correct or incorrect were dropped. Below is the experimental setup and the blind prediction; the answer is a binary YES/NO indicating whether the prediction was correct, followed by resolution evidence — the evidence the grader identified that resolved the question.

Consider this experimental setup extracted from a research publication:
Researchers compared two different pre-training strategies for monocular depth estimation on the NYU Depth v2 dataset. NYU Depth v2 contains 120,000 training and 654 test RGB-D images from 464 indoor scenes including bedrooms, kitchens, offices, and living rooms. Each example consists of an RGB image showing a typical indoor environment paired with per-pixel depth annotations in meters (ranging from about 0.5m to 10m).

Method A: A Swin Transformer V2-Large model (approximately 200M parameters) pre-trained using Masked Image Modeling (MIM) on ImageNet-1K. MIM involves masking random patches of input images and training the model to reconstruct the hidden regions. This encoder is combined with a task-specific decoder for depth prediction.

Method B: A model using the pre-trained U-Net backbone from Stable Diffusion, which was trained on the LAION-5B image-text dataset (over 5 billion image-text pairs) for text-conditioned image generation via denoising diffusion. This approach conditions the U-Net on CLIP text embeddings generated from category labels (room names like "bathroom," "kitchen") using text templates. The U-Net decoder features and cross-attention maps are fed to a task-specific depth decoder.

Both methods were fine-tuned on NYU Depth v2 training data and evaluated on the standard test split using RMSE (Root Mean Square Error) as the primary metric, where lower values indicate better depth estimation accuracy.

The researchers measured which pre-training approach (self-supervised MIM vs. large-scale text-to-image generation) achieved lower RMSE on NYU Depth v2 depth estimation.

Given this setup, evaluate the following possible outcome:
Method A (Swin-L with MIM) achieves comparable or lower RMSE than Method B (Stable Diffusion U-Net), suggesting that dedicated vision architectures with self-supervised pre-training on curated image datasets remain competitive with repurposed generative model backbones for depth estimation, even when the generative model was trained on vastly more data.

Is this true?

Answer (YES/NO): NO